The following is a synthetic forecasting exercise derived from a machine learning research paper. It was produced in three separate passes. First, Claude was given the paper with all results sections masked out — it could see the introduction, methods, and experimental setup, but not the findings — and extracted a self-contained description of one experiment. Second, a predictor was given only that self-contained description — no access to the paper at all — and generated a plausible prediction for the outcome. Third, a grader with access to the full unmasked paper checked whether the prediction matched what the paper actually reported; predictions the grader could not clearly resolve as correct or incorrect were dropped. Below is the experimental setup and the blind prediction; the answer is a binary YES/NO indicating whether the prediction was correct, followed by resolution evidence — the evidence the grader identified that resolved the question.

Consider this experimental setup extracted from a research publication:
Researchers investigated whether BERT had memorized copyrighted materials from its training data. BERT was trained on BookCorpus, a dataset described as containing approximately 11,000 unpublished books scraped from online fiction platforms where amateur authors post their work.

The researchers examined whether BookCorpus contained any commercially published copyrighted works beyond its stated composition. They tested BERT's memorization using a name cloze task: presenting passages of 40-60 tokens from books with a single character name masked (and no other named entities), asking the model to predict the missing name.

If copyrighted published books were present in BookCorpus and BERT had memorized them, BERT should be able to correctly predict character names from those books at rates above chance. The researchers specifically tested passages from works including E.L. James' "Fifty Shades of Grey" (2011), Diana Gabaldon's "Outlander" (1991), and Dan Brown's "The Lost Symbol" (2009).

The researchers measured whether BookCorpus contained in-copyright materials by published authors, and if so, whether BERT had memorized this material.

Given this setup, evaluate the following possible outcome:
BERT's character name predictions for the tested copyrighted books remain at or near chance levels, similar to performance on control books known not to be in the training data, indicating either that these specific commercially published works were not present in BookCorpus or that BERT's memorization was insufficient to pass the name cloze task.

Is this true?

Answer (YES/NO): NO